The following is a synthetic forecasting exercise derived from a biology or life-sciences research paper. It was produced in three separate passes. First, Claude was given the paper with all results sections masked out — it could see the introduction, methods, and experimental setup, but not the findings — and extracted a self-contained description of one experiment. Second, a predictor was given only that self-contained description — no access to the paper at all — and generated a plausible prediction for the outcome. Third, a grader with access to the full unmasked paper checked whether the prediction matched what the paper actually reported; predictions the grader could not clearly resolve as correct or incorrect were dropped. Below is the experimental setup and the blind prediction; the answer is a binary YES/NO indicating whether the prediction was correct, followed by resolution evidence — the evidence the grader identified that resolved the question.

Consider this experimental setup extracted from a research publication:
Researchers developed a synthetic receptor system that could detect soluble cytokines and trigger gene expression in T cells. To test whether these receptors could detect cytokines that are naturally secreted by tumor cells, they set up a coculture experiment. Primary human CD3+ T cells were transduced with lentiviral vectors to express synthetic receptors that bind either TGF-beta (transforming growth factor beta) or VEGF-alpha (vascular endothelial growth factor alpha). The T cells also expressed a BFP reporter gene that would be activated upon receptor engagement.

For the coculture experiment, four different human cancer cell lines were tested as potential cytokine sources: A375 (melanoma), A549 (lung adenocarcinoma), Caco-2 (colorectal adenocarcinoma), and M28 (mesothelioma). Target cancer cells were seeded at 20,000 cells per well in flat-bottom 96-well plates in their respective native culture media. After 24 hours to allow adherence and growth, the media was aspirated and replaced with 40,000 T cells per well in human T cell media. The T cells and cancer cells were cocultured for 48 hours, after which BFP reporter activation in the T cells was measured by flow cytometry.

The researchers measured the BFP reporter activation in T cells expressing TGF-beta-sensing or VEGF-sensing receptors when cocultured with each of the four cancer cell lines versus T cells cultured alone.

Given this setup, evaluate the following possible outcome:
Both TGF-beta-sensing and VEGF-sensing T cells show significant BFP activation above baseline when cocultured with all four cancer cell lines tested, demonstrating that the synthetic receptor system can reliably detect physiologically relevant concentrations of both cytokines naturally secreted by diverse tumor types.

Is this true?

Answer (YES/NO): NO